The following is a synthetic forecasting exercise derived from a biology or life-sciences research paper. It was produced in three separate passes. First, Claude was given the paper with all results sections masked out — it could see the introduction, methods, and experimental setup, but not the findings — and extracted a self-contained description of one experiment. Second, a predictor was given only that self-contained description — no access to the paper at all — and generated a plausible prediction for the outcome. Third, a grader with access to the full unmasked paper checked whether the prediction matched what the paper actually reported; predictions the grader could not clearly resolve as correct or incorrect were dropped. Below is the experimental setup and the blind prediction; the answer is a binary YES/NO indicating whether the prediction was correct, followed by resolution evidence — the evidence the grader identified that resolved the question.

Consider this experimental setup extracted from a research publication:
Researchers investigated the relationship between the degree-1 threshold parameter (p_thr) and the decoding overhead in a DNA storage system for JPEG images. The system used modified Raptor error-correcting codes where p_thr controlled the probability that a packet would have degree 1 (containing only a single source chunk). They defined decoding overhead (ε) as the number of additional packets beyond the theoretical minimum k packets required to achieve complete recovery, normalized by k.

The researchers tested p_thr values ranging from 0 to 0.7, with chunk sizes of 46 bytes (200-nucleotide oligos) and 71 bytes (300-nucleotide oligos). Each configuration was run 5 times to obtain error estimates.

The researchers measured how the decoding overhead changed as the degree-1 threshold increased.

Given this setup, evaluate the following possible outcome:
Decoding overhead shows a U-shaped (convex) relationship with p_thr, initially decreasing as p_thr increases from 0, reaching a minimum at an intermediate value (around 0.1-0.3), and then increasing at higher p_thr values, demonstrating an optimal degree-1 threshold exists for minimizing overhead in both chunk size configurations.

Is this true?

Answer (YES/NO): NO